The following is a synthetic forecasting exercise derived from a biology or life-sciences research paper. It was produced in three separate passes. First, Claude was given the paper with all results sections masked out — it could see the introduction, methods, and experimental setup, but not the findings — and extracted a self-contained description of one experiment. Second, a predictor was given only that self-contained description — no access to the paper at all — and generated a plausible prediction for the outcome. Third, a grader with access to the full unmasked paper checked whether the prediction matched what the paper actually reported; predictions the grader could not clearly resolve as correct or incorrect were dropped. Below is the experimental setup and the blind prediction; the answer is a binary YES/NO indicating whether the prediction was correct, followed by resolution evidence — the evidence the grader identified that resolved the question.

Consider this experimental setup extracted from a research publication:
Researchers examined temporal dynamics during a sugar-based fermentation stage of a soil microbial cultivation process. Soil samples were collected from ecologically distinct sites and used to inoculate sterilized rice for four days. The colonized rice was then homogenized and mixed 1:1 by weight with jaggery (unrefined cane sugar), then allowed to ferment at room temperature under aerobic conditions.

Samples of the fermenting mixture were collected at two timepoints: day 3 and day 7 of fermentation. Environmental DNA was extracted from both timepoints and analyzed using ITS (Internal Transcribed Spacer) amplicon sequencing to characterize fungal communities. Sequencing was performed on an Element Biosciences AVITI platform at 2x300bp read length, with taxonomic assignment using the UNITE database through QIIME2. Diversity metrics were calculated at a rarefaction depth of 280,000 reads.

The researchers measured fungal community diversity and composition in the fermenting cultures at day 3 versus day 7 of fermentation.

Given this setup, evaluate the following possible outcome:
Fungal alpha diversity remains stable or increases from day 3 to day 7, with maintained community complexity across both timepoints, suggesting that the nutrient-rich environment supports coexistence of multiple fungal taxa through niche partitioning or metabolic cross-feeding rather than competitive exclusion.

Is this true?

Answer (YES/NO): NO